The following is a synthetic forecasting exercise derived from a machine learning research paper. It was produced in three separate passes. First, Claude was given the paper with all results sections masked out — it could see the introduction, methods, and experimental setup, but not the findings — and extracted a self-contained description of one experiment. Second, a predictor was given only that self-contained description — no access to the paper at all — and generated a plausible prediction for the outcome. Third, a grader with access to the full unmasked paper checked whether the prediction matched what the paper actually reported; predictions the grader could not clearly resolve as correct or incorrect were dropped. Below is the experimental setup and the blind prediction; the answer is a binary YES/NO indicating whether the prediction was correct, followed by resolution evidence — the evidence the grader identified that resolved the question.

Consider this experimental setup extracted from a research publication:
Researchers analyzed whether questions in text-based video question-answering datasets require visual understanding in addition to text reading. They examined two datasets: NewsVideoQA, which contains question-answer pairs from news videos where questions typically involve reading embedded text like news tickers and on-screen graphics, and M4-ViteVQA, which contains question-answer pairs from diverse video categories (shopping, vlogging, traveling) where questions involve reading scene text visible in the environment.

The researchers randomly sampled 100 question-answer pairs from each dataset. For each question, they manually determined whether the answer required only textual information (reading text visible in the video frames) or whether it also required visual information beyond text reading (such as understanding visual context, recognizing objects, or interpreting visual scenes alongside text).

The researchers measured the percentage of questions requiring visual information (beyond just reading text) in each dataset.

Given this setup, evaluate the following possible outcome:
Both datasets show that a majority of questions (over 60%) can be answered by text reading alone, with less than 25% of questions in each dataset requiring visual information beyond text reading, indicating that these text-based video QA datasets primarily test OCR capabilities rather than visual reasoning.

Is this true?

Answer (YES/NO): NO